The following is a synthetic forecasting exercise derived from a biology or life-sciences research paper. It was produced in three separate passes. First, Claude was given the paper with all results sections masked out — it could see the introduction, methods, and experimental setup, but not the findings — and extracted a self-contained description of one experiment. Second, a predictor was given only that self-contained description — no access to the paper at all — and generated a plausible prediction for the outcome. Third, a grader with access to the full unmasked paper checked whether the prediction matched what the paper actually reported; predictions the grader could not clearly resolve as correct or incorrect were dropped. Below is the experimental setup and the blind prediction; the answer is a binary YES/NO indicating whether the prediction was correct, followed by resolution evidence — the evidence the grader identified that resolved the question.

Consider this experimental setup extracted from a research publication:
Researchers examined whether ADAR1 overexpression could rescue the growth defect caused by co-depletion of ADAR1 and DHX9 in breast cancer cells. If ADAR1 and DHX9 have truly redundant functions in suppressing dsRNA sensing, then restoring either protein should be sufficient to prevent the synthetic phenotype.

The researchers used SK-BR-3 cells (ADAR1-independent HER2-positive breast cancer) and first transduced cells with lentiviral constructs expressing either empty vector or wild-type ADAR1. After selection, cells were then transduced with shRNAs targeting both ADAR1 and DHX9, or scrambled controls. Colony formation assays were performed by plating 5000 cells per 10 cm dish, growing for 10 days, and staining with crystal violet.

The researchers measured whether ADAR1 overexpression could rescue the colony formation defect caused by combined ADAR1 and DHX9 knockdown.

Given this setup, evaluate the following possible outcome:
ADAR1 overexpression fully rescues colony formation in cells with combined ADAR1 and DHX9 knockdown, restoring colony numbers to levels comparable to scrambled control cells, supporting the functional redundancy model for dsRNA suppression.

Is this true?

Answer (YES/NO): NO